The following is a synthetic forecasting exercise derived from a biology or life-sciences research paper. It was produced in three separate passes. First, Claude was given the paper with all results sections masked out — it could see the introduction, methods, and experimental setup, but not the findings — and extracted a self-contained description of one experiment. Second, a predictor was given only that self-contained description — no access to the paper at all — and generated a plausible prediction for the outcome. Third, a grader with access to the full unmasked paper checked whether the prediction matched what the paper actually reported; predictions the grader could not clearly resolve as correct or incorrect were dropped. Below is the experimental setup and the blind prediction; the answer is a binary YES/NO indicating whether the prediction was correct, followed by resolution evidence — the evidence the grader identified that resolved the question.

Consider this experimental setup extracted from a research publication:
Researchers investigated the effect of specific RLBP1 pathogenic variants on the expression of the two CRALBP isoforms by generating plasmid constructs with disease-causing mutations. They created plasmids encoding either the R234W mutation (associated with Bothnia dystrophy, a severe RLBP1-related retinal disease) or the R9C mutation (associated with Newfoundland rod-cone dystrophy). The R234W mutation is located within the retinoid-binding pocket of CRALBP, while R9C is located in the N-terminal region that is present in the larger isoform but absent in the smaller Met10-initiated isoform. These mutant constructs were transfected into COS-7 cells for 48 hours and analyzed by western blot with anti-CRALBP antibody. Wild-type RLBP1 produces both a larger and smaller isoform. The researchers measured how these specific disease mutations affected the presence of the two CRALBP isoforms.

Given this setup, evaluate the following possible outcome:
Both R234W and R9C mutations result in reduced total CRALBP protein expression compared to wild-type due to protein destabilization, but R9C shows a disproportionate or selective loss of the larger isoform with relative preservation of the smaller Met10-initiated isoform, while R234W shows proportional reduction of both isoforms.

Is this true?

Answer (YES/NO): NO